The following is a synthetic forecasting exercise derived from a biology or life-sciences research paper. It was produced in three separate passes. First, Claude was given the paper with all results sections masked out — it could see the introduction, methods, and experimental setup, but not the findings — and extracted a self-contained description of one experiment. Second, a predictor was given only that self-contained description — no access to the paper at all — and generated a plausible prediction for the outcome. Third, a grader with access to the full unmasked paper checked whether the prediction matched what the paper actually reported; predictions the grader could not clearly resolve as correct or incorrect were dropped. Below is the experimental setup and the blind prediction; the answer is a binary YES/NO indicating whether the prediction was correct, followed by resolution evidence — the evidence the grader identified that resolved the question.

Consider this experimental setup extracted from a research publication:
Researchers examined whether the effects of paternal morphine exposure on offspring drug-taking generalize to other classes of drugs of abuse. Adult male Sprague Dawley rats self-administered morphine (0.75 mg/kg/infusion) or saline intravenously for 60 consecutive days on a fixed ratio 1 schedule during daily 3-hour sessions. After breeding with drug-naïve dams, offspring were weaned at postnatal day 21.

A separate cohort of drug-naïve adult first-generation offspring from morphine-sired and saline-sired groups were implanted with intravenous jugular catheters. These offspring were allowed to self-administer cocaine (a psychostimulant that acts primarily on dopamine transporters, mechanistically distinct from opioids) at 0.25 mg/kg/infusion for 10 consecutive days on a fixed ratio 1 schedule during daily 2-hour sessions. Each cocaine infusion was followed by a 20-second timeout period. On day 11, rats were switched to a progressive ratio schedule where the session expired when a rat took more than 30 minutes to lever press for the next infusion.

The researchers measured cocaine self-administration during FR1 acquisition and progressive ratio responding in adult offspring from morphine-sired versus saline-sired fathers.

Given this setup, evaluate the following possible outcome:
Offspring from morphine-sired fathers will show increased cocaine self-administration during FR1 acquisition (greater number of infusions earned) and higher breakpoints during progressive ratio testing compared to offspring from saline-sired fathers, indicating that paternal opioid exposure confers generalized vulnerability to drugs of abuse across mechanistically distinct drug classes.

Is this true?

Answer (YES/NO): NO